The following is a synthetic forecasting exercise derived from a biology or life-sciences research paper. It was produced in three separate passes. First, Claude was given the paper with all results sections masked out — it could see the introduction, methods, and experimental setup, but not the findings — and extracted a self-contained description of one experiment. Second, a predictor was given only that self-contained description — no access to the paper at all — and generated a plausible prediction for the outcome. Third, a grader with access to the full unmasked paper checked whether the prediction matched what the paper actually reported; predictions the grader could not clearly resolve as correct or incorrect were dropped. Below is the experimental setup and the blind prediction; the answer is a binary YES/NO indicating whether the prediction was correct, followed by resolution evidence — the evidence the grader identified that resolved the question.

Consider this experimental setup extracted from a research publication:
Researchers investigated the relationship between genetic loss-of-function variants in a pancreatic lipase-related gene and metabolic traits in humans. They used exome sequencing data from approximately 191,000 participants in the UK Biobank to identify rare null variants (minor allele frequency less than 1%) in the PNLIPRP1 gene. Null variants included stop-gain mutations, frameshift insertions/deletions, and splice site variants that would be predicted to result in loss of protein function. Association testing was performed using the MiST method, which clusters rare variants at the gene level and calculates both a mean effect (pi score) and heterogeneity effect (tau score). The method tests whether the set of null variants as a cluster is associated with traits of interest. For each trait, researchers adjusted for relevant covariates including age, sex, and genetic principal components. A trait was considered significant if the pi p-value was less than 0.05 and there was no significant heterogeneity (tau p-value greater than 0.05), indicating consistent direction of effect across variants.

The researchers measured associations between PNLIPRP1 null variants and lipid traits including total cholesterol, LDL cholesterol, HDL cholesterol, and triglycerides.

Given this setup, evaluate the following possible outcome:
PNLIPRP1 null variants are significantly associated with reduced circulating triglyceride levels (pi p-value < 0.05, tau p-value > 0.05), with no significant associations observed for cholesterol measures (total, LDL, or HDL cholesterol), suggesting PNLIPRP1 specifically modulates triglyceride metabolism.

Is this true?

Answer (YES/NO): NO